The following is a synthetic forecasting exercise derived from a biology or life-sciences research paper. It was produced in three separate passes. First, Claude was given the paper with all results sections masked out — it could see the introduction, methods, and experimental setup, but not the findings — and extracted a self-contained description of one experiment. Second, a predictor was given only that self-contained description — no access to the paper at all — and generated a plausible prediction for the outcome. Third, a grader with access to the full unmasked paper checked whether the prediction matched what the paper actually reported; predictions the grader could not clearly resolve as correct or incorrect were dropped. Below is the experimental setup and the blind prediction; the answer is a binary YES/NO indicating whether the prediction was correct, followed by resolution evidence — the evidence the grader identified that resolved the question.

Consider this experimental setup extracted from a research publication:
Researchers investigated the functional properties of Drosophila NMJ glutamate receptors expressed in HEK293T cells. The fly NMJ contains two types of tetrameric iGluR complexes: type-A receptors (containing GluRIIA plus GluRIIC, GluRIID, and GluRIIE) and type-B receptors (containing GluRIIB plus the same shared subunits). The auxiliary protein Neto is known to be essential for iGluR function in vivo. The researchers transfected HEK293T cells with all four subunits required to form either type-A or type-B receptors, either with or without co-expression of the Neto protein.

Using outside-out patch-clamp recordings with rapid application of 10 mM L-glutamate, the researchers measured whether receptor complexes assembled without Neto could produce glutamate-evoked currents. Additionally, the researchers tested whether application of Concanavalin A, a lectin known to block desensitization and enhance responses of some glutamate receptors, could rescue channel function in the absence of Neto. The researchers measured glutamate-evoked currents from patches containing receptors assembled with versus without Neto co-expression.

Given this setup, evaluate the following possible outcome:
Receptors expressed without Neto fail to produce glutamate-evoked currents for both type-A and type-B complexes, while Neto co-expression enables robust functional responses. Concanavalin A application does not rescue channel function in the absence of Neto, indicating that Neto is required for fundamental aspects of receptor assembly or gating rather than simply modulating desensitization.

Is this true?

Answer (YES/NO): YES